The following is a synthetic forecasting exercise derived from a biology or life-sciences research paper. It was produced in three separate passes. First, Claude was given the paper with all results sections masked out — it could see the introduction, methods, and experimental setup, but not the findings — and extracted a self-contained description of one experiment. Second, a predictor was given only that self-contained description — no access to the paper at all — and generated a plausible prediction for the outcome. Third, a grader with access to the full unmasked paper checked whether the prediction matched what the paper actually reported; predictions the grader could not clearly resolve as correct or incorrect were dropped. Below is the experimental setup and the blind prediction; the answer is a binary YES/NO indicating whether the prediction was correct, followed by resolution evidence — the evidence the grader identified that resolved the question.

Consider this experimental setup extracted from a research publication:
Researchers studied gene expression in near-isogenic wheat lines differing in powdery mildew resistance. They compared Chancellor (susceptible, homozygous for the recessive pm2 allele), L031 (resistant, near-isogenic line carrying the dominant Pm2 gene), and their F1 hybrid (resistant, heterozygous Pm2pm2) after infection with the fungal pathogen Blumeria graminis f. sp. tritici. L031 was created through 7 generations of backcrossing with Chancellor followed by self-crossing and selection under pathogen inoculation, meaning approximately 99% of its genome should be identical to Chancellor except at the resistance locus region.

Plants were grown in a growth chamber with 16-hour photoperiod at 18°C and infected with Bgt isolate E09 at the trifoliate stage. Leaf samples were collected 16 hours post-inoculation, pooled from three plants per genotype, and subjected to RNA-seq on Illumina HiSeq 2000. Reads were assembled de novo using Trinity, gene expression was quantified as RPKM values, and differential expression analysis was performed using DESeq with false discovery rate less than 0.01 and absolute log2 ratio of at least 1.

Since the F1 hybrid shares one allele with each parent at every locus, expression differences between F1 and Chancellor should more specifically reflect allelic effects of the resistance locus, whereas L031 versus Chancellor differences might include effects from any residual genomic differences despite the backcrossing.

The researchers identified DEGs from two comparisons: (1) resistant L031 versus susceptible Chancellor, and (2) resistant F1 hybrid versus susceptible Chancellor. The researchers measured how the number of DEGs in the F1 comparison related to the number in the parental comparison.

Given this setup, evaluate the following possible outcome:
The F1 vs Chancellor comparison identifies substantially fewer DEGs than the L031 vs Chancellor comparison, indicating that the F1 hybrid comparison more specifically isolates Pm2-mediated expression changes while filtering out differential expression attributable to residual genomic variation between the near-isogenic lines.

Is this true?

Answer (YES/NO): YES